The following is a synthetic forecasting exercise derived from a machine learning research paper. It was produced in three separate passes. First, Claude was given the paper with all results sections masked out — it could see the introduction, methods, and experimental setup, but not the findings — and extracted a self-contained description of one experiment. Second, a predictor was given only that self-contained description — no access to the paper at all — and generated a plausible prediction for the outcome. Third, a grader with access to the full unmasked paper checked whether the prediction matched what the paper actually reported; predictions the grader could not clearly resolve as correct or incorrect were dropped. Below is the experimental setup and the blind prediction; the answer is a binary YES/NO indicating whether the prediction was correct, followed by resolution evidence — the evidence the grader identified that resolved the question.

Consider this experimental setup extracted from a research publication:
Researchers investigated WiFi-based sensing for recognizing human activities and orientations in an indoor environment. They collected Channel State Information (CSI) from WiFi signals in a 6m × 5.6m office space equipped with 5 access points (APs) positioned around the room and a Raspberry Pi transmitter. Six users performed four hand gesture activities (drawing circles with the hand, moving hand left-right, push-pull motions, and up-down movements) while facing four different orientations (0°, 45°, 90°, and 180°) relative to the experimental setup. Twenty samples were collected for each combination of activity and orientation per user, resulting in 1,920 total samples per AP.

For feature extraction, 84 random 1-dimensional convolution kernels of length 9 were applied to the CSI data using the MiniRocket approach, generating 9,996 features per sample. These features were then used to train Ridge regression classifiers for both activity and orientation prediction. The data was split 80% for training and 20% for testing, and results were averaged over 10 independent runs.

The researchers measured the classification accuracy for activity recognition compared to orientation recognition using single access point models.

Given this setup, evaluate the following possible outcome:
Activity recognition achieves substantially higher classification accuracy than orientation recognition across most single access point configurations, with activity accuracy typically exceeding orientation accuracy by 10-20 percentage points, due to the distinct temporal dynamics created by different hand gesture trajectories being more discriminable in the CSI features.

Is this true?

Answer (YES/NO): NO